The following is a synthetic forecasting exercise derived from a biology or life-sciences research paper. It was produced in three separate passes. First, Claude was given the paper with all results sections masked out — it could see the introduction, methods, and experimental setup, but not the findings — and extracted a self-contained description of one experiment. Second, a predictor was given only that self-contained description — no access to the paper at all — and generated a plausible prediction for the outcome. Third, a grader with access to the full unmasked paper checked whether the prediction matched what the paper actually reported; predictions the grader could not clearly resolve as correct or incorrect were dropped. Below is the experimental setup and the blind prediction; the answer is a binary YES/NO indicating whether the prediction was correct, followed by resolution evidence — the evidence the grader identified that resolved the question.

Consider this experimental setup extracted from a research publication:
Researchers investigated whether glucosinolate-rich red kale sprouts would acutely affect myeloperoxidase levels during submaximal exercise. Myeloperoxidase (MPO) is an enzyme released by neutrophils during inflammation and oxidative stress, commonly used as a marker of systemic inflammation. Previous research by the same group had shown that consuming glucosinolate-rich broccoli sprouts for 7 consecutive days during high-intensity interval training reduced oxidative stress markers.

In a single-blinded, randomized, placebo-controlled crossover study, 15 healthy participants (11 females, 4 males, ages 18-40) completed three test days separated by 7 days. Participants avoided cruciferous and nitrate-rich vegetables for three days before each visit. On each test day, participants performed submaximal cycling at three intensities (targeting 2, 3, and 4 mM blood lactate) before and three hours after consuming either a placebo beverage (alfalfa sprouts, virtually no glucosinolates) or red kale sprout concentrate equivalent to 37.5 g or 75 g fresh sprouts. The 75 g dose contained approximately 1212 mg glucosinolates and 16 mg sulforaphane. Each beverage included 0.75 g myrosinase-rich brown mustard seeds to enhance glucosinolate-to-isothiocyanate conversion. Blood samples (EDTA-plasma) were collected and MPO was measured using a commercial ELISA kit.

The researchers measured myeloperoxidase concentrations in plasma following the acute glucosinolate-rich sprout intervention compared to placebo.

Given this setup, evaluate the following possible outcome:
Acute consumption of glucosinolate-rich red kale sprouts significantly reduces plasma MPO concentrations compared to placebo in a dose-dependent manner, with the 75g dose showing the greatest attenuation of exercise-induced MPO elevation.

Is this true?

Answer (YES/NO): NO